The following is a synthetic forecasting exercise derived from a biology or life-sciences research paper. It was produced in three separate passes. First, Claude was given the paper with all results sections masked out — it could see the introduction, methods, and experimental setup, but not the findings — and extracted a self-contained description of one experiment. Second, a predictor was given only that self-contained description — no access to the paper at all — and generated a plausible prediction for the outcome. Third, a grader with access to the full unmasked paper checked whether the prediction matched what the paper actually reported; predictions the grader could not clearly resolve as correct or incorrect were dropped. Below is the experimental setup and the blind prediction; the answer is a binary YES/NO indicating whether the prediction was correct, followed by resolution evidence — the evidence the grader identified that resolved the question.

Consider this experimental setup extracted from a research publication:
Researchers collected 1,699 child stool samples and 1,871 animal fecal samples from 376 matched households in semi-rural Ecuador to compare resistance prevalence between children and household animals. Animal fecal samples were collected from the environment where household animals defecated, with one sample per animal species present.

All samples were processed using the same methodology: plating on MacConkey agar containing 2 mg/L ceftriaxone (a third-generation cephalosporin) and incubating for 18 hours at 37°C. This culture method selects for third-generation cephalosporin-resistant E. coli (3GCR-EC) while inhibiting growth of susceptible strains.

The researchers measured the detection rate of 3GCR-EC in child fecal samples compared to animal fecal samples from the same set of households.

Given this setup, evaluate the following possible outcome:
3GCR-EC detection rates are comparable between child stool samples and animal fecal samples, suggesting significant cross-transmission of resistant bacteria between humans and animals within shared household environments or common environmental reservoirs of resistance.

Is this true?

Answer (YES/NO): NO